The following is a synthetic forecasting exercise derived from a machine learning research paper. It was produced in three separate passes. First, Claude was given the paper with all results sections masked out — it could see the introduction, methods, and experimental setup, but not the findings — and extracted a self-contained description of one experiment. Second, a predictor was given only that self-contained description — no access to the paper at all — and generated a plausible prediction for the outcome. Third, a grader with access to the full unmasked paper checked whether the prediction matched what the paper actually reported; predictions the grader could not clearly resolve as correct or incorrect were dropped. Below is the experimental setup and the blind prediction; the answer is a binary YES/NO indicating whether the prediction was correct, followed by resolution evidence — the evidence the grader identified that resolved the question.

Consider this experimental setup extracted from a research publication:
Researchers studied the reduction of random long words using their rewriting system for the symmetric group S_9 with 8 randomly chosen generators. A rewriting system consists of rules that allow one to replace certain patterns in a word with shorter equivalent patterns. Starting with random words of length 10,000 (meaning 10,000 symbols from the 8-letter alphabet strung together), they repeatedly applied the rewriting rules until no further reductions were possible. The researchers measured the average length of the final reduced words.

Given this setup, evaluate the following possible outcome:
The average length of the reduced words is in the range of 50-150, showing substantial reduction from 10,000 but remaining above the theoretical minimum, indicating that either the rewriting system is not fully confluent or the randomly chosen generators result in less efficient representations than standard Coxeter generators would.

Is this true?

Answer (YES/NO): NO